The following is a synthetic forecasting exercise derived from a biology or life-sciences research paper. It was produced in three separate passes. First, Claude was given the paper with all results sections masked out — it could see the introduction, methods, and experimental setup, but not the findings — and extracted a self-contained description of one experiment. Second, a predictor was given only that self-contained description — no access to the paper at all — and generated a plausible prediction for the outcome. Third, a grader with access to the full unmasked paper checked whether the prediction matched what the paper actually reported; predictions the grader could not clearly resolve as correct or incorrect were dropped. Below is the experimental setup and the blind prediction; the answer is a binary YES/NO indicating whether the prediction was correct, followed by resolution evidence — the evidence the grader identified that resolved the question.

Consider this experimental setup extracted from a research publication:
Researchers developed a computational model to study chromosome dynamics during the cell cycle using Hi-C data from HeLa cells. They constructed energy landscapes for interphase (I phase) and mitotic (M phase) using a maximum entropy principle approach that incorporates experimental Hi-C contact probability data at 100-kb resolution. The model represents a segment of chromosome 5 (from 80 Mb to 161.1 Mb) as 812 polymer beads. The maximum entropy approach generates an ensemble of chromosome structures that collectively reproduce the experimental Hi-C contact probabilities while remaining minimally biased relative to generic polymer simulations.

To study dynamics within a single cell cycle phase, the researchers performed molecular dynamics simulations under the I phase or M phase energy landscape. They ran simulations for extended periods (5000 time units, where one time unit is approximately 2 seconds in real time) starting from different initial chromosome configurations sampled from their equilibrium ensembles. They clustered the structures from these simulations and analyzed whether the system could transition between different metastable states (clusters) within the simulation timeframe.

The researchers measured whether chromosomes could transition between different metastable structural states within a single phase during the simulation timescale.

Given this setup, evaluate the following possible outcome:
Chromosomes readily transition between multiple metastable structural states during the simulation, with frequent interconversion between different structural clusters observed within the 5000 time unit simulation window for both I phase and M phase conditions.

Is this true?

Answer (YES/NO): NO